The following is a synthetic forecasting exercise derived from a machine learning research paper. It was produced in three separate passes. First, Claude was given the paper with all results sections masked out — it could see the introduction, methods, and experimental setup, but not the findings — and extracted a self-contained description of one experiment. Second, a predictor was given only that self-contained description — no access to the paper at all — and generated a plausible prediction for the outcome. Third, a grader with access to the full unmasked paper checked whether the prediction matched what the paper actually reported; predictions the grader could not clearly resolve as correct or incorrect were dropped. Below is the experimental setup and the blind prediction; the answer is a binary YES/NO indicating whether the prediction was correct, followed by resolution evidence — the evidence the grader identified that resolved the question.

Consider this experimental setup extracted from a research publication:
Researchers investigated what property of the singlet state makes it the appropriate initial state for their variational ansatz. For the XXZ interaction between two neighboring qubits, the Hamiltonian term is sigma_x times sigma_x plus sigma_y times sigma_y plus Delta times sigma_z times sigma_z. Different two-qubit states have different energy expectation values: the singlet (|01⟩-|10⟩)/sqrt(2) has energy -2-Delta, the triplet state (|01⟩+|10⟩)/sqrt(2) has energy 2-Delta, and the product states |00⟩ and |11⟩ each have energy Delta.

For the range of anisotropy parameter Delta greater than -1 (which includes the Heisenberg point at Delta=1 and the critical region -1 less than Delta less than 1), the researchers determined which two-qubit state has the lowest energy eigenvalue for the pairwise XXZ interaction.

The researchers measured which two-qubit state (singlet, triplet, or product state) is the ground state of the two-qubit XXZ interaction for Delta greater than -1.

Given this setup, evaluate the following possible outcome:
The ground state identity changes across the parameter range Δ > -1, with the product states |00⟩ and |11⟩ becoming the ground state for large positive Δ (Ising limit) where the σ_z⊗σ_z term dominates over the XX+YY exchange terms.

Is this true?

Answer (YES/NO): NO